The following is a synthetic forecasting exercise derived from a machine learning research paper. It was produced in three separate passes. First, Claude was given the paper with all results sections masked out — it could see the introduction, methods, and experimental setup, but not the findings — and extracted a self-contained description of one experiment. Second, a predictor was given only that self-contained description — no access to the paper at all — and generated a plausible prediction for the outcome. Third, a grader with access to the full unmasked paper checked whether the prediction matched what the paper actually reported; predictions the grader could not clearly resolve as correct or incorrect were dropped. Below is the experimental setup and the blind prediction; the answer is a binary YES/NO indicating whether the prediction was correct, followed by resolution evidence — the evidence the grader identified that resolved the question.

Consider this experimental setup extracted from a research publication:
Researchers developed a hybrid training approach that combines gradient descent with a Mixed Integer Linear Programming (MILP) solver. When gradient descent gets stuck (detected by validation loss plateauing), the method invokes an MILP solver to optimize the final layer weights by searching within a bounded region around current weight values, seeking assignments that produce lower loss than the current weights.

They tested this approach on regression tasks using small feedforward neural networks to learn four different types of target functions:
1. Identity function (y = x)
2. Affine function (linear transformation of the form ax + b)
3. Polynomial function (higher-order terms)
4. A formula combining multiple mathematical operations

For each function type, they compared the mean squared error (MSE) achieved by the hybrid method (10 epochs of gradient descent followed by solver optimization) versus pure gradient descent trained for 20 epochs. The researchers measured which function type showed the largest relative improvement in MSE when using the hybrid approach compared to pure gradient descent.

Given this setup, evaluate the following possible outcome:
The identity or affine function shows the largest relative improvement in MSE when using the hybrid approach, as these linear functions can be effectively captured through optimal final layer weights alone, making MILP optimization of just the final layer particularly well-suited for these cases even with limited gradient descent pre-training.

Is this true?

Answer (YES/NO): YES